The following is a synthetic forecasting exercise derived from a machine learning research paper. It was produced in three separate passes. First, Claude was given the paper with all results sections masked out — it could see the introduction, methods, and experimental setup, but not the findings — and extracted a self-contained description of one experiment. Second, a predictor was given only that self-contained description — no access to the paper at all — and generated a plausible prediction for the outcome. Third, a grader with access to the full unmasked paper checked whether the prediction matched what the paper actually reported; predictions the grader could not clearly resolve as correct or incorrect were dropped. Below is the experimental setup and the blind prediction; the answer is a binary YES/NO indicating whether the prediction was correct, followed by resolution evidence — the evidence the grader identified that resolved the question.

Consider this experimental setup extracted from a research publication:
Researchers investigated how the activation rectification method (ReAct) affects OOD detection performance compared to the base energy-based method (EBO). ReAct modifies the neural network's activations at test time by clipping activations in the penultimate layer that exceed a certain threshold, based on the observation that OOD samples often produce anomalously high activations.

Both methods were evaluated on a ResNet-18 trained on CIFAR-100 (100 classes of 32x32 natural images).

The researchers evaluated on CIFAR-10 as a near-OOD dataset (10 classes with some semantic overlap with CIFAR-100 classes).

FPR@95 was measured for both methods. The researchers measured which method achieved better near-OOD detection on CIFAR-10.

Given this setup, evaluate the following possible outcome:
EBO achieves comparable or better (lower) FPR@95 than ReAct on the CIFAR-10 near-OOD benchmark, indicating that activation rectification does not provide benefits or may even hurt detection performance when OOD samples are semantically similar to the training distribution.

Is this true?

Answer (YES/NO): YES